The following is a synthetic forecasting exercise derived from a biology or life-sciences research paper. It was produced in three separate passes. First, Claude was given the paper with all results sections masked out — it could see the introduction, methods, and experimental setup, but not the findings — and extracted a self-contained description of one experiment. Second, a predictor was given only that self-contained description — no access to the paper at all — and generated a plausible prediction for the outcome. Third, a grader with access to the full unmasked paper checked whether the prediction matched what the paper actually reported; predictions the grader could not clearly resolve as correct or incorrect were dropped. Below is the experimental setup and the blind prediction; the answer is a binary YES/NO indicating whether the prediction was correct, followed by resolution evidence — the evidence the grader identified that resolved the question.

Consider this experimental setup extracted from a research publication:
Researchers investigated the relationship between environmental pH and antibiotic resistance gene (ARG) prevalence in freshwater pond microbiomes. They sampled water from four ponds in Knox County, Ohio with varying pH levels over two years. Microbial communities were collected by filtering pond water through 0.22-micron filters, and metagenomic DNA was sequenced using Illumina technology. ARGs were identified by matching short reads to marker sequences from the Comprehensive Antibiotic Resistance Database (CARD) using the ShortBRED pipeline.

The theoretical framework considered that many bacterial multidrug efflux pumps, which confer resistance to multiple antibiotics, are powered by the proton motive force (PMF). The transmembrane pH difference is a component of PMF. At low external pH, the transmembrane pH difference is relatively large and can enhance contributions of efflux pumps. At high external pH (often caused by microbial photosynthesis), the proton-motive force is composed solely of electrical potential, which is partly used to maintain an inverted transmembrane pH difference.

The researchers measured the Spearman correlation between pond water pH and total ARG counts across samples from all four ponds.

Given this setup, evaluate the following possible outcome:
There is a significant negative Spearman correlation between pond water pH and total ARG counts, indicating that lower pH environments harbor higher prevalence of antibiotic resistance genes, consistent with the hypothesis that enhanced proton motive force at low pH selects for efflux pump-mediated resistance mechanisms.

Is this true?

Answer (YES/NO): NO